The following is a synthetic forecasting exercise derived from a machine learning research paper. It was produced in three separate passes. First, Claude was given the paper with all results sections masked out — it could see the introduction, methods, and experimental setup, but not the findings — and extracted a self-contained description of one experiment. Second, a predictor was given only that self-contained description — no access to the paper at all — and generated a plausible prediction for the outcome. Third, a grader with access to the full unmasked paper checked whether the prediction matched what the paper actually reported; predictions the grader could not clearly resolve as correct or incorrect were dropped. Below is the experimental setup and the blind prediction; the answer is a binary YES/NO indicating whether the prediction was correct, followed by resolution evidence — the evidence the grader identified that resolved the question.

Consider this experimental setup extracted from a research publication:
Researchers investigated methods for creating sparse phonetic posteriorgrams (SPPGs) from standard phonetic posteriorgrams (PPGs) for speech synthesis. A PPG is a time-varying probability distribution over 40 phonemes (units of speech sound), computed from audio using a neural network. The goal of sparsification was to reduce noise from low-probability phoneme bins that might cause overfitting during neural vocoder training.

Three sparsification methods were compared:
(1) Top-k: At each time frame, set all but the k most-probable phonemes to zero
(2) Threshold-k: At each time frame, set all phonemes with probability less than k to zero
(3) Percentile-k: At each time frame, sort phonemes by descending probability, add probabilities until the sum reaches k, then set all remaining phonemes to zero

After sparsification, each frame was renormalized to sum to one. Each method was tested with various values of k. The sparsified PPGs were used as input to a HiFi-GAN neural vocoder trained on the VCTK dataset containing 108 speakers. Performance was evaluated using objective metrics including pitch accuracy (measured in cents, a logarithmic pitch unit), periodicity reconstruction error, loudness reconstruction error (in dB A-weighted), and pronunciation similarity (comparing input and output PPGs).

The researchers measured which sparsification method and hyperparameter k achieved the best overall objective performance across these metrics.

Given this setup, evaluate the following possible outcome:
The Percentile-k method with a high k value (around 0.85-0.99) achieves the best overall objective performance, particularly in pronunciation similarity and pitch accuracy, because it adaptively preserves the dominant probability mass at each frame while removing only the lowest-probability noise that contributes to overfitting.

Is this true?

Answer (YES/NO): YES